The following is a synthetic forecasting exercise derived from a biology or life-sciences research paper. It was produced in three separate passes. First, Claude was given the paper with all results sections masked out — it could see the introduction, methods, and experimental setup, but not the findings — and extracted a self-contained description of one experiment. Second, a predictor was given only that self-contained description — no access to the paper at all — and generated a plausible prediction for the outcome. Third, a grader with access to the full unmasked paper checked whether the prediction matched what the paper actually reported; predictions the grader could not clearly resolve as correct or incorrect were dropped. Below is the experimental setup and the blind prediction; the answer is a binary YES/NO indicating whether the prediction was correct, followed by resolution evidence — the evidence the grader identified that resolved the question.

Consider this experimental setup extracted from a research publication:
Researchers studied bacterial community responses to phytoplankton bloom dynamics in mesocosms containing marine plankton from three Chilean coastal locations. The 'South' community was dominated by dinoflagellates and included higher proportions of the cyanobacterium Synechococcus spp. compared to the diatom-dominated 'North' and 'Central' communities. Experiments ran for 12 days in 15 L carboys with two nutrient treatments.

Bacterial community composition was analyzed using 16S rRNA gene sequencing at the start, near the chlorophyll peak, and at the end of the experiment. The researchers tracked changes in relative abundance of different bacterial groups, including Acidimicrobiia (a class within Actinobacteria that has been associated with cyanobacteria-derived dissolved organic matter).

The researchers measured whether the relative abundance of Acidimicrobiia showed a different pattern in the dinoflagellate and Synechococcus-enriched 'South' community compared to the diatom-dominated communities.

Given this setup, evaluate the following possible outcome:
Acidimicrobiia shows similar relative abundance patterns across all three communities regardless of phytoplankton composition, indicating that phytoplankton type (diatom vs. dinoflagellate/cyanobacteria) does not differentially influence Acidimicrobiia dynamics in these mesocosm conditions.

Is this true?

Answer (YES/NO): NO